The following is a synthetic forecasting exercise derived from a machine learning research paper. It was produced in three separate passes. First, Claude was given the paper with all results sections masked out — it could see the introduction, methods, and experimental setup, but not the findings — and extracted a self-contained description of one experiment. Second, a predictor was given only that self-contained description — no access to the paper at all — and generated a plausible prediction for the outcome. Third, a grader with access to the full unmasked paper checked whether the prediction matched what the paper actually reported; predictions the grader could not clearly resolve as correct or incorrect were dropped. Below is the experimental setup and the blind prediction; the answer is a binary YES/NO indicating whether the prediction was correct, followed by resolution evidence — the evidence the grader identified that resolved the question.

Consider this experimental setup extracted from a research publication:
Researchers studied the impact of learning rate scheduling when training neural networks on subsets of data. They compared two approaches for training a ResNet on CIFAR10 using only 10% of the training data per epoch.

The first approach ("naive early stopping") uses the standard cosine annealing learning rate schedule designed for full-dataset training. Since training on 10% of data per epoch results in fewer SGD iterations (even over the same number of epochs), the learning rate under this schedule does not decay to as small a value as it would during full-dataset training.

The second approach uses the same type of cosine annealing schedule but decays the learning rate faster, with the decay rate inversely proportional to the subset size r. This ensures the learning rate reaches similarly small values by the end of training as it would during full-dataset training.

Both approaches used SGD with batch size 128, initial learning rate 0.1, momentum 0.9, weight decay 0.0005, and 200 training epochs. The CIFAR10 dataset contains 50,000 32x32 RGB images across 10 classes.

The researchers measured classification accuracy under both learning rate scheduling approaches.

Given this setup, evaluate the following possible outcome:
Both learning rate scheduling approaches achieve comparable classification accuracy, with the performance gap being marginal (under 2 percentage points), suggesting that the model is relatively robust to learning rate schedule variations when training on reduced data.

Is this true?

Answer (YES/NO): NO